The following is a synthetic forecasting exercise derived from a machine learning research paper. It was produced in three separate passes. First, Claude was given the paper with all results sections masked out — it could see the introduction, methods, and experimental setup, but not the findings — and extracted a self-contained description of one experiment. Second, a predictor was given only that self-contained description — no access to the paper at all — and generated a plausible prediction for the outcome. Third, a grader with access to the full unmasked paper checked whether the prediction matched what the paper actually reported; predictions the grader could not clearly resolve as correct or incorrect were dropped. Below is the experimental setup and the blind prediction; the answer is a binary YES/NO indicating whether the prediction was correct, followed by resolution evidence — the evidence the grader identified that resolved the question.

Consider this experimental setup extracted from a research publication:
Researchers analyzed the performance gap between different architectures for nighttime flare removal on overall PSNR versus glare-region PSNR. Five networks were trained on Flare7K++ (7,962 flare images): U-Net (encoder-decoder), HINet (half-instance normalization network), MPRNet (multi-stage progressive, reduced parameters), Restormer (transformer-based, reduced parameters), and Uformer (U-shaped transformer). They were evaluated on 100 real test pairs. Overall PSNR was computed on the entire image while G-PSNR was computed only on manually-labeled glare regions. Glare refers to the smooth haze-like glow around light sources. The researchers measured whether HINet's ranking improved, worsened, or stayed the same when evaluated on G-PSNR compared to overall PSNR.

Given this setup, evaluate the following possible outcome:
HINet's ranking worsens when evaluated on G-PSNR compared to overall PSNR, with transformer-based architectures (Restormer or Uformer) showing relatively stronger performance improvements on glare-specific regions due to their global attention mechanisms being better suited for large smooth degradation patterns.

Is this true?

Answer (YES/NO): NO